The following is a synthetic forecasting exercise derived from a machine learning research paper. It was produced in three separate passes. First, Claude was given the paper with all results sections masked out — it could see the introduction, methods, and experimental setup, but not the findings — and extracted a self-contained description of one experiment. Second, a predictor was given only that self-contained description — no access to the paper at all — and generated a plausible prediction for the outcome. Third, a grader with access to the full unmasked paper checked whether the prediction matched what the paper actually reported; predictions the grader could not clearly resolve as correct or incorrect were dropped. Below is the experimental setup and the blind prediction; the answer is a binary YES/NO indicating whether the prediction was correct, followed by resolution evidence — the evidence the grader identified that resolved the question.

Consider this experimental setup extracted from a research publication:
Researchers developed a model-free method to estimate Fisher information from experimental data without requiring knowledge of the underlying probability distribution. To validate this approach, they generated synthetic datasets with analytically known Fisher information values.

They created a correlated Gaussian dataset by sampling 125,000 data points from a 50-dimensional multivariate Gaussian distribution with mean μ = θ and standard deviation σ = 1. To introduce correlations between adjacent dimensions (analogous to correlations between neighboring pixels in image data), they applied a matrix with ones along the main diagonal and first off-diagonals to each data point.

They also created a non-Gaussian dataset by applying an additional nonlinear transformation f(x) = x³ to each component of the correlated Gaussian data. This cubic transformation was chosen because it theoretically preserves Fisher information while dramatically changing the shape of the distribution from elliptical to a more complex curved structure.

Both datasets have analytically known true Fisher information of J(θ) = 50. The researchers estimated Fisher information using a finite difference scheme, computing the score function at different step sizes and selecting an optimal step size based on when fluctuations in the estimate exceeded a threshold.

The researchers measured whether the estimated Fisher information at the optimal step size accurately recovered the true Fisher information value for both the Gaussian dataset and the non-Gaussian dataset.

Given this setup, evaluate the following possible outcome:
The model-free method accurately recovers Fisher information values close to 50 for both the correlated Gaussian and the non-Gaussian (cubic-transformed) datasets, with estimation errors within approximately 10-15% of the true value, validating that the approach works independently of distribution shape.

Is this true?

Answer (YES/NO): YES